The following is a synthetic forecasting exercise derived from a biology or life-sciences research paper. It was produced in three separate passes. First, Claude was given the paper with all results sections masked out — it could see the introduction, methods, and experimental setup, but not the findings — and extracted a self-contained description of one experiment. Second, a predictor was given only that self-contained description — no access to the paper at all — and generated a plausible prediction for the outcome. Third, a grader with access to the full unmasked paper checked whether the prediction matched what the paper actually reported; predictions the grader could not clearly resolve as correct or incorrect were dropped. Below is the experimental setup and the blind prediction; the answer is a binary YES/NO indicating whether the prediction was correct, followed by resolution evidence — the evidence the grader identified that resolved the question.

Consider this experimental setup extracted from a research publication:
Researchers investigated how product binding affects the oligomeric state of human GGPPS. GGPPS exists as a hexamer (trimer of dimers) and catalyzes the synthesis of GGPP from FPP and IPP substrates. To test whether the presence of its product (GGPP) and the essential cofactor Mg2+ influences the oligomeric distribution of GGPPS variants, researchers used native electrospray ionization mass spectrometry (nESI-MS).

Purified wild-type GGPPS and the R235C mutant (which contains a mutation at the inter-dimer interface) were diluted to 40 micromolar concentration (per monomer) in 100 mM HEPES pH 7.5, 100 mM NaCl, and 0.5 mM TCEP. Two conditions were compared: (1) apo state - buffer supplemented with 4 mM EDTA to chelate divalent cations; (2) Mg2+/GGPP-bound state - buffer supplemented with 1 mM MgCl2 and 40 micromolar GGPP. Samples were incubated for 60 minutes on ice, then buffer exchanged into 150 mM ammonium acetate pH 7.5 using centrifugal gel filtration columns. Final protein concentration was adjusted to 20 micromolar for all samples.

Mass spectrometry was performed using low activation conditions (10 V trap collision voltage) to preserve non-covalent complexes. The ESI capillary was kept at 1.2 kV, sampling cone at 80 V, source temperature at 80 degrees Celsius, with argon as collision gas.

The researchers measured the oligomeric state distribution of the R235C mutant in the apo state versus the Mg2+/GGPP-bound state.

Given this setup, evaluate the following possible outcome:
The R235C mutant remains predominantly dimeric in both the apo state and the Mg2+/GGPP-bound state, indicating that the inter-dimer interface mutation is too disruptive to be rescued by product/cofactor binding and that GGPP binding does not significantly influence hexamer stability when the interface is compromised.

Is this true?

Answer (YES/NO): NO